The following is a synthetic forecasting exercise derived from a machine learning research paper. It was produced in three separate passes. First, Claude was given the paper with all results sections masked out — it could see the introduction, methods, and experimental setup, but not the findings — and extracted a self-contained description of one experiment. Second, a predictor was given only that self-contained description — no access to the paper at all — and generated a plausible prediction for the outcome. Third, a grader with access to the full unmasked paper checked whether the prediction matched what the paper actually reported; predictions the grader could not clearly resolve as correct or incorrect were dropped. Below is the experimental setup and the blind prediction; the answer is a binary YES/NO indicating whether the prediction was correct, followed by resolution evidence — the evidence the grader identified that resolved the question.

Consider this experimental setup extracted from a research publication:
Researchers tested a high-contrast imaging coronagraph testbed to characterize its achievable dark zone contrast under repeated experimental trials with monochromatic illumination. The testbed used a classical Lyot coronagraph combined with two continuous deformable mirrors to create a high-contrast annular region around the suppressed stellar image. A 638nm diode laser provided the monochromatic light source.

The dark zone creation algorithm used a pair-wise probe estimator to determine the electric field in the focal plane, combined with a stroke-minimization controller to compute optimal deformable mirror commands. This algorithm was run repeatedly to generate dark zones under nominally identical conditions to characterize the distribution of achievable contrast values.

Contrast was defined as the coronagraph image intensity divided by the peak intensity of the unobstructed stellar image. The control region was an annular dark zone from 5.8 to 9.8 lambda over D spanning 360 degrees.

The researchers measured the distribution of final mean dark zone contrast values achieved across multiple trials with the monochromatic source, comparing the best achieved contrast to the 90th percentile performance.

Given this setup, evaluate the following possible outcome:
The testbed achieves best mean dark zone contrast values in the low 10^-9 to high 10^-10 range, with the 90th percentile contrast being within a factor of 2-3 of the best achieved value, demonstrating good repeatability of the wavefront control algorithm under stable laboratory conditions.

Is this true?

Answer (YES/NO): NO